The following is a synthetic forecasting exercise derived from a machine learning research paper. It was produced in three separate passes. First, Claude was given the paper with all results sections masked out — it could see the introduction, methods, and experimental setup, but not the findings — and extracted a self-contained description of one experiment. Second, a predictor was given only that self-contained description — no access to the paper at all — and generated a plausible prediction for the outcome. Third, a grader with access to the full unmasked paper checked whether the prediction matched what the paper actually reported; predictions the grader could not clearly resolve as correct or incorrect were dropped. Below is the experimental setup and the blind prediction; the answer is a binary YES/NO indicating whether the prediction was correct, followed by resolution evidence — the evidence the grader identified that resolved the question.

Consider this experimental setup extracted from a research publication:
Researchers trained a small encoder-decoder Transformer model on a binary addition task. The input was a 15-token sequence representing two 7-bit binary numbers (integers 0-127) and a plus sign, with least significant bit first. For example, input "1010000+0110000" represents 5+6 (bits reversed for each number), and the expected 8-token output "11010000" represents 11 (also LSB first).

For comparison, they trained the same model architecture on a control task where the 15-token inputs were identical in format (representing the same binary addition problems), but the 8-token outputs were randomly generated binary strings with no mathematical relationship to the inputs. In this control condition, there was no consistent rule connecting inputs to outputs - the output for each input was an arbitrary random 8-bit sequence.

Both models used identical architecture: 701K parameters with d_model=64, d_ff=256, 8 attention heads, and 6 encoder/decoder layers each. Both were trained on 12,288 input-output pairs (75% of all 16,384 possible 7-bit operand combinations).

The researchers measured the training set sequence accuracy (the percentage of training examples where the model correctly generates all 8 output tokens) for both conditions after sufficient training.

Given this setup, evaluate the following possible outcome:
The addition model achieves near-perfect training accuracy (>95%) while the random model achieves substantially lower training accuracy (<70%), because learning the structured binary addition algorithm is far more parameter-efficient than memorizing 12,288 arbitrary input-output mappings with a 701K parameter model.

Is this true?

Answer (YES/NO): NO